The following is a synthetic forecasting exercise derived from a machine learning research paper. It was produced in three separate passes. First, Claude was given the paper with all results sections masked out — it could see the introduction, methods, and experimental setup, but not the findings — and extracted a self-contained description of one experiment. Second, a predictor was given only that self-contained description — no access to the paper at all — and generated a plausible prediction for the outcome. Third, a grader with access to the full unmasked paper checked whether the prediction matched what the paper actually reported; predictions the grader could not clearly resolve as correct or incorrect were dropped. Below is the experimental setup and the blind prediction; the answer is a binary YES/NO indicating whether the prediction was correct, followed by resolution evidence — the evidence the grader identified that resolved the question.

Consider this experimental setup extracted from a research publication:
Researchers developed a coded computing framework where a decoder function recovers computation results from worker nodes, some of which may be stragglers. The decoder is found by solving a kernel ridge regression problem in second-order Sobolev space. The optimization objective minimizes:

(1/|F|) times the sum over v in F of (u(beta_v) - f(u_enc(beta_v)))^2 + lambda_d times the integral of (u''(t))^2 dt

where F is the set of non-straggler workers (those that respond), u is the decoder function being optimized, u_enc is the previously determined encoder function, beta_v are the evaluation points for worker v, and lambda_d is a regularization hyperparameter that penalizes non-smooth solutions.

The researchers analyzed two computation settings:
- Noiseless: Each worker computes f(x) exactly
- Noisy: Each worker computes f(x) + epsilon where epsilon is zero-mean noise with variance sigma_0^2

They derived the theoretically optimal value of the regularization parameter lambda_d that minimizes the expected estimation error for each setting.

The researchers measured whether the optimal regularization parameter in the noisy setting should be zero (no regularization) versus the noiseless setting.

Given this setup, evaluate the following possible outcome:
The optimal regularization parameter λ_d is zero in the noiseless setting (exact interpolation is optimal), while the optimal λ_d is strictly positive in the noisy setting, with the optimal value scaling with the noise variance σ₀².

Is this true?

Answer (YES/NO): YES